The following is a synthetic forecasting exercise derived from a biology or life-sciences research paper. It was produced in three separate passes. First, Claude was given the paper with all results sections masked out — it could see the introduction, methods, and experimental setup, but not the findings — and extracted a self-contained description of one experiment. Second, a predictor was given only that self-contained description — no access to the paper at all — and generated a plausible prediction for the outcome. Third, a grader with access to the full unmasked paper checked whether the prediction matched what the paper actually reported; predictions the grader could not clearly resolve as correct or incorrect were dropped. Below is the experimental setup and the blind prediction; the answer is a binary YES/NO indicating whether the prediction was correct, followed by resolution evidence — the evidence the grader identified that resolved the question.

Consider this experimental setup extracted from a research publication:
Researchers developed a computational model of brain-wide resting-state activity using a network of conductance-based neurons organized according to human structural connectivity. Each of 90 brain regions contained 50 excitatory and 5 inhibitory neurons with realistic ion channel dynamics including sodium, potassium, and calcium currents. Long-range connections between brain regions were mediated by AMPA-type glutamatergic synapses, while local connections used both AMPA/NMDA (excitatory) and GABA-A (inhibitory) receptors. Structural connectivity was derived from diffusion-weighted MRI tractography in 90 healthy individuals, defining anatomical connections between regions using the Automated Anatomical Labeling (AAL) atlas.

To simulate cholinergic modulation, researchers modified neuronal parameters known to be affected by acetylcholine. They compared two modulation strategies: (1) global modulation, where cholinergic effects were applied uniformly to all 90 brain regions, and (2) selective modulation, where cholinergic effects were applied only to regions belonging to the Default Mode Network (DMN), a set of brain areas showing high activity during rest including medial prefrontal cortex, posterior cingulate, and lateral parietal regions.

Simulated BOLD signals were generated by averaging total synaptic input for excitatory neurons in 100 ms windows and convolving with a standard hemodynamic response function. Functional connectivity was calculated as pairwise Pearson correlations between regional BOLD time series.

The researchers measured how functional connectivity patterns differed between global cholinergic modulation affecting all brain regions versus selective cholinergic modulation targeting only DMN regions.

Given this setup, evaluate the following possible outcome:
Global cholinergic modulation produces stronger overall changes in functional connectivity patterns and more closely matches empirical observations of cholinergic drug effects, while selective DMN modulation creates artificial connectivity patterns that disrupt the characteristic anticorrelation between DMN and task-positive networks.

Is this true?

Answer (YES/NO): NO